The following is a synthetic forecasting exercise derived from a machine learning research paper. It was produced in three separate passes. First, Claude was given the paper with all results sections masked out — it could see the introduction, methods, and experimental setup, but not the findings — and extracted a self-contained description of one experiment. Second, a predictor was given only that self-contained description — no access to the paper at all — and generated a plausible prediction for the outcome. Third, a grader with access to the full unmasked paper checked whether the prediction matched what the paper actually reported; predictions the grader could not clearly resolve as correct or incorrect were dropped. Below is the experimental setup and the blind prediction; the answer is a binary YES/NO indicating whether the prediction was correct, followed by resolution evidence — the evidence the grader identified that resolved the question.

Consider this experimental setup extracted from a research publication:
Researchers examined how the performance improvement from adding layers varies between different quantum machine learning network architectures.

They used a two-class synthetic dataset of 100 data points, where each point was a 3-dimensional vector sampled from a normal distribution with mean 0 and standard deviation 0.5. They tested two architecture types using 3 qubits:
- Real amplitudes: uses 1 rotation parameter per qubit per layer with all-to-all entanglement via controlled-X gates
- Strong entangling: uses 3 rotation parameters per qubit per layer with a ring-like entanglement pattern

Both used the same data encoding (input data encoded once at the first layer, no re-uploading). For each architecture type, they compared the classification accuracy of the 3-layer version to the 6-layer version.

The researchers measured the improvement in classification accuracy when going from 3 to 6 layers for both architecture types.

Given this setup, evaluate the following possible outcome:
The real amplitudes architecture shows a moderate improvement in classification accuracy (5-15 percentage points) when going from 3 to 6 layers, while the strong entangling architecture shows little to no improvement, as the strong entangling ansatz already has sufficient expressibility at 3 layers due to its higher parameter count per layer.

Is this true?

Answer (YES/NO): NO